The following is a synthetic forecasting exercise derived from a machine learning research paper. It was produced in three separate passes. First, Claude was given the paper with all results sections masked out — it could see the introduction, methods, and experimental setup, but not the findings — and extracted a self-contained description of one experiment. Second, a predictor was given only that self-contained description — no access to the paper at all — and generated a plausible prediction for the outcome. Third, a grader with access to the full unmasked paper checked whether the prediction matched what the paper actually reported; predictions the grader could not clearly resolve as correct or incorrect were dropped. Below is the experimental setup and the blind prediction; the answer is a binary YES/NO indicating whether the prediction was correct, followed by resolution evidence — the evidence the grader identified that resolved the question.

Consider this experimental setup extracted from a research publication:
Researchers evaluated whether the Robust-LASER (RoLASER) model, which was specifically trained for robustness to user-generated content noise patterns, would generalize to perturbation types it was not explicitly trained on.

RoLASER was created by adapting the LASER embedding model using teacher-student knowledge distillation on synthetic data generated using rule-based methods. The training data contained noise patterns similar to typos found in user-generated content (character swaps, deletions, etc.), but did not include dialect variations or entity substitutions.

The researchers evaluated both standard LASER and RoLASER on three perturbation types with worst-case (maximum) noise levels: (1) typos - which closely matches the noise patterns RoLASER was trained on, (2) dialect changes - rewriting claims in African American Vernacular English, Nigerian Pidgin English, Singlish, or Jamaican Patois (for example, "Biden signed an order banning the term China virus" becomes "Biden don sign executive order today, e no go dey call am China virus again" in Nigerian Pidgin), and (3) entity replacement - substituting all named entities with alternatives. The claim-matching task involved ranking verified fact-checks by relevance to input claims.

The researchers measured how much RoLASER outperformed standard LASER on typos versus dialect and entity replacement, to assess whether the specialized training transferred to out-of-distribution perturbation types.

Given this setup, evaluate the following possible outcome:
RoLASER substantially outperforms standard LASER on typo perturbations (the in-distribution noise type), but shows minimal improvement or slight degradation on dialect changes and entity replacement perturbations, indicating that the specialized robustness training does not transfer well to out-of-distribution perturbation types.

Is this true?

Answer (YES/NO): YES